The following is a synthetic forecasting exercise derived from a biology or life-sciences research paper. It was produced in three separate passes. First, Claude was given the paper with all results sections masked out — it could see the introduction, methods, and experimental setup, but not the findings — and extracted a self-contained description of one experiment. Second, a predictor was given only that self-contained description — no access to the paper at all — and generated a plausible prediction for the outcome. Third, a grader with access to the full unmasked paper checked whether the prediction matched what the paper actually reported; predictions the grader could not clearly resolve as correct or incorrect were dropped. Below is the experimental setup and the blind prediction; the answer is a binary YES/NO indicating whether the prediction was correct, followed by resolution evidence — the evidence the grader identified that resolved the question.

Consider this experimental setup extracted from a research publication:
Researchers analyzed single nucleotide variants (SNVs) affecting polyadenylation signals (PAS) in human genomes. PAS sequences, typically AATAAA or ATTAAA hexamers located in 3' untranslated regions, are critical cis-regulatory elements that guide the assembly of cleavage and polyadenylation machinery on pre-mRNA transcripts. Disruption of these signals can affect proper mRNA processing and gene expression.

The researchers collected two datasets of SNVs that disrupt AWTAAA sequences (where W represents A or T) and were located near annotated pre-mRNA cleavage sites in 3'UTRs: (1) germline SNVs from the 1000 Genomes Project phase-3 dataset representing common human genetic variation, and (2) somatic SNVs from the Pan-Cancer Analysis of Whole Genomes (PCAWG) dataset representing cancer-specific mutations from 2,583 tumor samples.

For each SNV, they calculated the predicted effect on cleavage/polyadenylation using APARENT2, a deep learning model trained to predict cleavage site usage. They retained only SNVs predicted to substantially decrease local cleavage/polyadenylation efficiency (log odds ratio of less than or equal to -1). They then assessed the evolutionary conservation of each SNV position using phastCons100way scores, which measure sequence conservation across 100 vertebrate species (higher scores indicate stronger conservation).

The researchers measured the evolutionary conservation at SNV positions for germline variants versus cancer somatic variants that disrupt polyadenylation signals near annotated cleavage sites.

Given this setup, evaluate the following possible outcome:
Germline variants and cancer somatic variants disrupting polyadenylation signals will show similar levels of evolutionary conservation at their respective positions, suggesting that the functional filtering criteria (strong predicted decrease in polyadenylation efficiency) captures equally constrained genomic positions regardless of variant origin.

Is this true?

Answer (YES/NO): NO